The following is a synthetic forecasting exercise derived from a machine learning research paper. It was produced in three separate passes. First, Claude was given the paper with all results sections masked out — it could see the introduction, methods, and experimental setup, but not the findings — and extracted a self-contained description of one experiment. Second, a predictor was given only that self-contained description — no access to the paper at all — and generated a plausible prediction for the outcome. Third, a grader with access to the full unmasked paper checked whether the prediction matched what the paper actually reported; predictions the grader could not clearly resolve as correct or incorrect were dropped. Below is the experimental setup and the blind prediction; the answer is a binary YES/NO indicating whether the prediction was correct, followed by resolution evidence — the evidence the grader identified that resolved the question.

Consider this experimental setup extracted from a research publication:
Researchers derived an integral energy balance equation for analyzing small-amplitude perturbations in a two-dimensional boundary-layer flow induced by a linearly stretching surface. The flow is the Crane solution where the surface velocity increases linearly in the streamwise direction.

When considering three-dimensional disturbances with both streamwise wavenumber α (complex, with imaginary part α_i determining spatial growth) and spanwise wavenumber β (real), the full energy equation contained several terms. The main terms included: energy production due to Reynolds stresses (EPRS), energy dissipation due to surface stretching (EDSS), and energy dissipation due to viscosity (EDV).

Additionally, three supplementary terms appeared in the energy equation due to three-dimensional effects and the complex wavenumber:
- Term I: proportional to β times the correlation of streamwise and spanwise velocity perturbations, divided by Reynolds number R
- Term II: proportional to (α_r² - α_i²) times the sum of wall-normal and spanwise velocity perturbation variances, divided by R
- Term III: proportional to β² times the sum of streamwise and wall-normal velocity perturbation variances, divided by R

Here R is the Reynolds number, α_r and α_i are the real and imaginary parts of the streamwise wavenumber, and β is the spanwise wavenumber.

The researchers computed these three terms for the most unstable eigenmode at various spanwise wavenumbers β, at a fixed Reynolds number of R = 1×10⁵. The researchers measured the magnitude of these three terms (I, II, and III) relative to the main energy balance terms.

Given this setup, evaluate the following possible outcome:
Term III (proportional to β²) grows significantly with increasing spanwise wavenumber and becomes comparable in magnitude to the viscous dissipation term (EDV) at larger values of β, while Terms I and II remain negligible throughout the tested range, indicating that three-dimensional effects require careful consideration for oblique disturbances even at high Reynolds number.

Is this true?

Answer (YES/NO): NO